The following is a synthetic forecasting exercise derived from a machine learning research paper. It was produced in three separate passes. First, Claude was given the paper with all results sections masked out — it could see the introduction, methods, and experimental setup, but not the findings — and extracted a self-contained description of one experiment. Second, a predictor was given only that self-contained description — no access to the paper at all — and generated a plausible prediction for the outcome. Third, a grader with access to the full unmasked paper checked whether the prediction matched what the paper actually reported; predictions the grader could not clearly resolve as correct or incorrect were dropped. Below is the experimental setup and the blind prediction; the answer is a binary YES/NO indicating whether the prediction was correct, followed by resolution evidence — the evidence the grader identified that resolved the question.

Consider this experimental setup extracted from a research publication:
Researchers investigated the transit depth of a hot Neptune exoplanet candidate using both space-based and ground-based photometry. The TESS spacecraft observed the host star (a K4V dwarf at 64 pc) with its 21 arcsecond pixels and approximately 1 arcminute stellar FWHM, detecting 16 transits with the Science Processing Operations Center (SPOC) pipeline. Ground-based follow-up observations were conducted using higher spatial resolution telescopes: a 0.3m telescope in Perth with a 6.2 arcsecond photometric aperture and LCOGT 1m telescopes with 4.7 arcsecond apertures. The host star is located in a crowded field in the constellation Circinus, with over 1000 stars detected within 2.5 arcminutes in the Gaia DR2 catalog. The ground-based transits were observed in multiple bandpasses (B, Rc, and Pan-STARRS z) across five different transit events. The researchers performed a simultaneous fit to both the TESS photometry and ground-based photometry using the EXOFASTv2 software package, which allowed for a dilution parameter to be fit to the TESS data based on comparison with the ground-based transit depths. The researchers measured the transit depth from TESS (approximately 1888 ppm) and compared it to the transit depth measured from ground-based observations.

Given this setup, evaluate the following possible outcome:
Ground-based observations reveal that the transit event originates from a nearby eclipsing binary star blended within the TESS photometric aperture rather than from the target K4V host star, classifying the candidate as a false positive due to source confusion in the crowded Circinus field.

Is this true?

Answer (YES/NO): NO